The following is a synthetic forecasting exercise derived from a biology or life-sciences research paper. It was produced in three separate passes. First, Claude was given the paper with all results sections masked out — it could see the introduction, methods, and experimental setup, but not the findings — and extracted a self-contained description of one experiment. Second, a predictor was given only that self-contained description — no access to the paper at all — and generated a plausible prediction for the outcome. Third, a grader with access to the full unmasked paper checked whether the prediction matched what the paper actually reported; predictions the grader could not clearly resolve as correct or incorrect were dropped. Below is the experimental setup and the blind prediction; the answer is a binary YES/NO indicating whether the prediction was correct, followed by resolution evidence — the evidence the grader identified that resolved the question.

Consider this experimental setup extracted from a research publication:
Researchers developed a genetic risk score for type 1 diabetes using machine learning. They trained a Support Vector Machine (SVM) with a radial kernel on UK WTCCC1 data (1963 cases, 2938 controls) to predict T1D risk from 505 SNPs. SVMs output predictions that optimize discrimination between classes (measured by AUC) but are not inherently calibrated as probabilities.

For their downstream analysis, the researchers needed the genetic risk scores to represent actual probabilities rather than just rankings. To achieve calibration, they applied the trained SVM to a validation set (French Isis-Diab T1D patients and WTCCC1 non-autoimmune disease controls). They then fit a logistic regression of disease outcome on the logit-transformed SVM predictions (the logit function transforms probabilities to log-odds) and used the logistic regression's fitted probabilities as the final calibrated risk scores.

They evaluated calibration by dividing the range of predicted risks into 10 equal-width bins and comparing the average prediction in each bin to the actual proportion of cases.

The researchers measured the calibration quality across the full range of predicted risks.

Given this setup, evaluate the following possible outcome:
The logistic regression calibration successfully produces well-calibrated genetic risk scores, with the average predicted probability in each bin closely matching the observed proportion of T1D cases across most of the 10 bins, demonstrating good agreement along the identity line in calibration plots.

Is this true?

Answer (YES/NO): YES